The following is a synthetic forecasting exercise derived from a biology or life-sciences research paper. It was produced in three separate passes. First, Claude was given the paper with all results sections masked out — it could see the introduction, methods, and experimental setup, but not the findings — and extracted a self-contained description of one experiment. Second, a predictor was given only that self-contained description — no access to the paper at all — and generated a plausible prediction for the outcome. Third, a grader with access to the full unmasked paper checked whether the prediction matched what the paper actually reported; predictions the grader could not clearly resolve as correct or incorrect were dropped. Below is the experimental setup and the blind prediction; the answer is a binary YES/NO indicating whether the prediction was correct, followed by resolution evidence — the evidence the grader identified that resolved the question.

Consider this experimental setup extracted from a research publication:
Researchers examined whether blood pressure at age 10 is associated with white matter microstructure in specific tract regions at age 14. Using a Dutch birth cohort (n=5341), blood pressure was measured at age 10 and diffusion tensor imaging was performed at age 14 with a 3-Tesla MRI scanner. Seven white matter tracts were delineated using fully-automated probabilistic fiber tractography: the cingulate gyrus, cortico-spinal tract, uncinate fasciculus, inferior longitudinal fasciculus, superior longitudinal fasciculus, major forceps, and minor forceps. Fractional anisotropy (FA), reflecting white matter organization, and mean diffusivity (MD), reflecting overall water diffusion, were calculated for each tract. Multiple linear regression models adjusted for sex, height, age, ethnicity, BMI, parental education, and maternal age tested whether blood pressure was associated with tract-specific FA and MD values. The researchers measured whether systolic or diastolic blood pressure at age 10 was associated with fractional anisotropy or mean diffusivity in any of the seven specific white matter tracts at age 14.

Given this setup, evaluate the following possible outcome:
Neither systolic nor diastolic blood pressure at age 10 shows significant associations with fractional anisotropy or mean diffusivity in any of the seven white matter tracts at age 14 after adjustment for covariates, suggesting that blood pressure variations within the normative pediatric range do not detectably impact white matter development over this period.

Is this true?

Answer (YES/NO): YES